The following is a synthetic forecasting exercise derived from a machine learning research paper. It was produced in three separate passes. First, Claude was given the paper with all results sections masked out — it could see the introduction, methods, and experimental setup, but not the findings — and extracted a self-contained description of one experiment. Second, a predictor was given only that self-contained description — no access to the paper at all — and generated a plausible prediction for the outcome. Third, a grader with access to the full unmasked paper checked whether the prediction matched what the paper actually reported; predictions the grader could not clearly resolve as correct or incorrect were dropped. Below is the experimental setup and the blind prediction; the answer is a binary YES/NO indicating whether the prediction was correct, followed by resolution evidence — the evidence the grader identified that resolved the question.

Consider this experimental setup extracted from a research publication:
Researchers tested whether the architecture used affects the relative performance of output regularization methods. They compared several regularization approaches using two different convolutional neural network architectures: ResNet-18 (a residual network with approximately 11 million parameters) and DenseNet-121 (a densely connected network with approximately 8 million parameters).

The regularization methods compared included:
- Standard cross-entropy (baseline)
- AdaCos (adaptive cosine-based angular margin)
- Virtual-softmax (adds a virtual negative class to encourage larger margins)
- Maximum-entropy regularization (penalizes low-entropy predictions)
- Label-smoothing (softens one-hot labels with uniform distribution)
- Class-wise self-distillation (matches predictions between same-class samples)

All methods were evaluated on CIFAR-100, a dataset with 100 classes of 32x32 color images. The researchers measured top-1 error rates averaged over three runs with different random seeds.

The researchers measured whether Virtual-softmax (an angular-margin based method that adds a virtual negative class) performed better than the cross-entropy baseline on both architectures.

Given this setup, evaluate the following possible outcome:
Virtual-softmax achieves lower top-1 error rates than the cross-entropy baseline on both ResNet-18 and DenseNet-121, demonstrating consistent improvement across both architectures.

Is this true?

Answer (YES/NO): NO